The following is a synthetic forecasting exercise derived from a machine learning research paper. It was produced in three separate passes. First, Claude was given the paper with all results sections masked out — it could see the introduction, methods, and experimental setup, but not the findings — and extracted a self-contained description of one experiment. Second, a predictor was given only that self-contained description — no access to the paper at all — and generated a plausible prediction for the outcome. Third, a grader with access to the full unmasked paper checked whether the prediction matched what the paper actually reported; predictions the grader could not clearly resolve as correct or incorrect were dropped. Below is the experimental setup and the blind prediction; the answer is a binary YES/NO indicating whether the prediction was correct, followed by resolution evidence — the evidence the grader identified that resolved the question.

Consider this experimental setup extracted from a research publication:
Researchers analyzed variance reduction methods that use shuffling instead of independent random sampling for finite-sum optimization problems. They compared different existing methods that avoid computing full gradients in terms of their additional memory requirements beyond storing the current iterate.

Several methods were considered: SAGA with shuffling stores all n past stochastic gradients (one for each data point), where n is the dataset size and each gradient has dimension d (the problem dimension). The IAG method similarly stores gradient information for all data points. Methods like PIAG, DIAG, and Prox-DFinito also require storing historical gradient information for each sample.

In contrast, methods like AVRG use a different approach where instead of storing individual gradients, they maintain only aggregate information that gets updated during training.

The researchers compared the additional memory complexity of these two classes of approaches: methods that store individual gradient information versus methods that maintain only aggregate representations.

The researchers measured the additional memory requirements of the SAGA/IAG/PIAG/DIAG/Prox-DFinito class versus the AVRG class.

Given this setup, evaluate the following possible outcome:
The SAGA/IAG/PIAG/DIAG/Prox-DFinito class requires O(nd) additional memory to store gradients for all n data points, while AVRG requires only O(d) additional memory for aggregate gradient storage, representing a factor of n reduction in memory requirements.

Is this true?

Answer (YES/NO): YES